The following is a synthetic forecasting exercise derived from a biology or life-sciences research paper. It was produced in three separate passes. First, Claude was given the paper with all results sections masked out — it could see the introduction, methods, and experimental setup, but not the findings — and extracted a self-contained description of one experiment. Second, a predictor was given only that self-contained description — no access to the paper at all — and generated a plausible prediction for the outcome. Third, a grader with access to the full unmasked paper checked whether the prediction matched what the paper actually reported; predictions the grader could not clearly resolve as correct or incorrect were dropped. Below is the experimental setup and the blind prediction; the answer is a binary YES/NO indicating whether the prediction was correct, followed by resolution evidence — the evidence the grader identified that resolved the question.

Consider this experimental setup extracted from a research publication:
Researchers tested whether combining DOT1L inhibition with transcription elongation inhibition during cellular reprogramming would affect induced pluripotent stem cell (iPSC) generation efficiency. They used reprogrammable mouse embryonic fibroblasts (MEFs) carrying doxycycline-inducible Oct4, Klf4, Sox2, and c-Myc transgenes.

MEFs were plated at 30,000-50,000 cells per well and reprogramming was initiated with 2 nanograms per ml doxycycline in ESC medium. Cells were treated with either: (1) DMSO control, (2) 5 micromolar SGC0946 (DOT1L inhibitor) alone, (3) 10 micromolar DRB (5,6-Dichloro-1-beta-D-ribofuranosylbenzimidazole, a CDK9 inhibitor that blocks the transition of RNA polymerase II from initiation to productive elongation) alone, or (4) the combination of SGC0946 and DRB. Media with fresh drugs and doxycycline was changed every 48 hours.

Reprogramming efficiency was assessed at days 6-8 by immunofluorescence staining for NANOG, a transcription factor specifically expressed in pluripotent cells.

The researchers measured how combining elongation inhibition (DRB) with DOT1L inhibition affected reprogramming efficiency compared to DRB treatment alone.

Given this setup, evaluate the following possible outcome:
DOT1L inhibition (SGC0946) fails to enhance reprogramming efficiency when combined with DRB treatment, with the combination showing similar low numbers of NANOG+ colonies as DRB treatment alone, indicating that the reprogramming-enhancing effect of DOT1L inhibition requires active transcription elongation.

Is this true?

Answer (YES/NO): NO